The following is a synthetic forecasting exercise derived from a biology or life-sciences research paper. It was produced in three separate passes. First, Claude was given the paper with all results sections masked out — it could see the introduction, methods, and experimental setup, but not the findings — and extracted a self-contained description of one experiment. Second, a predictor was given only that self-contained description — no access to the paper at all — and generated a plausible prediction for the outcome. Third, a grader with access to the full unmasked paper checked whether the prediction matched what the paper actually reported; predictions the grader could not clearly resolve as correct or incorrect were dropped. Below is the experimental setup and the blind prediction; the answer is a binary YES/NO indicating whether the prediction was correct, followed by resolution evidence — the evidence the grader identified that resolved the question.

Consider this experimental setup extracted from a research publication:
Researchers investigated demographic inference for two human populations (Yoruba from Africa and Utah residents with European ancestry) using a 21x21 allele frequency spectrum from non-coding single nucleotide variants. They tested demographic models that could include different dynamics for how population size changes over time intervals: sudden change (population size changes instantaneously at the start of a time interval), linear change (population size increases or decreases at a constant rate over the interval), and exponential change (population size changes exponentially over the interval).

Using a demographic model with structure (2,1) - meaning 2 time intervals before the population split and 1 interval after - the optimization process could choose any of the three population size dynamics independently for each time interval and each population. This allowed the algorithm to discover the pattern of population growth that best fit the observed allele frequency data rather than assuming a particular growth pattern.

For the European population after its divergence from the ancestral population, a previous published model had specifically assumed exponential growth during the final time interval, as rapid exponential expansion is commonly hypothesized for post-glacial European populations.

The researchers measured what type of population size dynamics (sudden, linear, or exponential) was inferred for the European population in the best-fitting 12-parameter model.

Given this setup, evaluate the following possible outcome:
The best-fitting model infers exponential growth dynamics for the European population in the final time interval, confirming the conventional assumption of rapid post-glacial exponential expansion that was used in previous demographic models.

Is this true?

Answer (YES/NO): NO